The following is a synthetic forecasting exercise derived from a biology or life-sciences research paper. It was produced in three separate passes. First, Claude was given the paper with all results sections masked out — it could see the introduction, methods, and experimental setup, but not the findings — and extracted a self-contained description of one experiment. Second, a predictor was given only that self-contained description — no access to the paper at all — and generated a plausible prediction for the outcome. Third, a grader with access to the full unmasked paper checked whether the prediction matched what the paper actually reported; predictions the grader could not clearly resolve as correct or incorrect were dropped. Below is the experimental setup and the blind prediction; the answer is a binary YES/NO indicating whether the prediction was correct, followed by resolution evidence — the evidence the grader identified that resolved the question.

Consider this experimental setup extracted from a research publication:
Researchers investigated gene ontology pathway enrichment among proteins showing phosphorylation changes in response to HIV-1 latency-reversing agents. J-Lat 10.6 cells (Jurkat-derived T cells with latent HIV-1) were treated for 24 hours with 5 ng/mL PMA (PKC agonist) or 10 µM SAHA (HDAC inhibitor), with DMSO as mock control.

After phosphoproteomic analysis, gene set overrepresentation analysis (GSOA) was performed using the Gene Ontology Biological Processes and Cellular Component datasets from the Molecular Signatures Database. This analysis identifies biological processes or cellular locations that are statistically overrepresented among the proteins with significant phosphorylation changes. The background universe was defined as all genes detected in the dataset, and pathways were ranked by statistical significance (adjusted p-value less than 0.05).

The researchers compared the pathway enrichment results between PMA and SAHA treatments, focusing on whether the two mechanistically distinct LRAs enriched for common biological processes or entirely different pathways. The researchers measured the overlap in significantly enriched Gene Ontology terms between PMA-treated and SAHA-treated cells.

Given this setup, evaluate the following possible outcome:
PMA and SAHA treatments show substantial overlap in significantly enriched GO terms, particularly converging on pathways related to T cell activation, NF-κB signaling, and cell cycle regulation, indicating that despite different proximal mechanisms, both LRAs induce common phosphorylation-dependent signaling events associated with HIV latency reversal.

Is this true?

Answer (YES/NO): NO